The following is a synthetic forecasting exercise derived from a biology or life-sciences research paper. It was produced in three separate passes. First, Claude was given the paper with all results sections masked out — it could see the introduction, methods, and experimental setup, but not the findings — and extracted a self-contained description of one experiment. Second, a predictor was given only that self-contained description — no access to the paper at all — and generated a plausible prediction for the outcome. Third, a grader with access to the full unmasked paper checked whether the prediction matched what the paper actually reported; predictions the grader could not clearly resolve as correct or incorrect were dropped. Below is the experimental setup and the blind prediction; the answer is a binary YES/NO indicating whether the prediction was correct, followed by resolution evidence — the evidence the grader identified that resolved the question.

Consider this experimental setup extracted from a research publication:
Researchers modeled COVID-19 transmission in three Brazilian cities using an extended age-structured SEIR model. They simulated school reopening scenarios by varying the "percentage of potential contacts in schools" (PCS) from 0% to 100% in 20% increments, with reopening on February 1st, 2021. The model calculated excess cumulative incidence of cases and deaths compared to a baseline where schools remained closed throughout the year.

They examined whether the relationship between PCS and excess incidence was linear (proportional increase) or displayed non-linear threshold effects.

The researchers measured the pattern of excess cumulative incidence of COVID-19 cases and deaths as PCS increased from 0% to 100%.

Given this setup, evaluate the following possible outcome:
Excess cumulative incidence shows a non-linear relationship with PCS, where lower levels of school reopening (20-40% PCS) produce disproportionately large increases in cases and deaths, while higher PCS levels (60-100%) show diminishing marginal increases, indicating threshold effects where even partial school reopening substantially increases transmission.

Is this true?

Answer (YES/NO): NO